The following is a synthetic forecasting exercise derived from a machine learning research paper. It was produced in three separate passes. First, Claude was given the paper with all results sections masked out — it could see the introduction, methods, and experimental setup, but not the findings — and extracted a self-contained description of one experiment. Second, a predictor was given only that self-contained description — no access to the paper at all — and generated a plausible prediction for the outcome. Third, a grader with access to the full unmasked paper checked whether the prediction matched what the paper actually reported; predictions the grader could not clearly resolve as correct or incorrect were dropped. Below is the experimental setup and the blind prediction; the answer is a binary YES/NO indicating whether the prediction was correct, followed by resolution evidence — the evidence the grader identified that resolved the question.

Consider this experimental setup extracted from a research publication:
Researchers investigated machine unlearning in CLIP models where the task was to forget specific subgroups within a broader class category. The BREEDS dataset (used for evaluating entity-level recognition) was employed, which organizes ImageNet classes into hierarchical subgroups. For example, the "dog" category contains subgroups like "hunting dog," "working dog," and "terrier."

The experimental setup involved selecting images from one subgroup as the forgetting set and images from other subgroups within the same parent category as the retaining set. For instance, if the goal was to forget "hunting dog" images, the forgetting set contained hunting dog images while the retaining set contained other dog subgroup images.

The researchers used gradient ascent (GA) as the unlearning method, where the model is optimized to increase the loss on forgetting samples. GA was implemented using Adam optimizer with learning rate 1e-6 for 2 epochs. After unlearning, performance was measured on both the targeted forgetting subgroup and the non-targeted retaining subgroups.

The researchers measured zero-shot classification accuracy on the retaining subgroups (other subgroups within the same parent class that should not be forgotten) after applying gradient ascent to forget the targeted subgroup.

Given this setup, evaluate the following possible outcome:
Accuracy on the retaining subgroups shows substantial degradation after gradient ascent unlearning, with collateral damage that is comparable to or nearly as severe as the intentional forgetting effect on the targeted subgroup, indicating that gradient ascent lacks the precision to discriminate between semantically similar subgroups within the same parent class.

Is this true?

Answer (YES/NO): YES